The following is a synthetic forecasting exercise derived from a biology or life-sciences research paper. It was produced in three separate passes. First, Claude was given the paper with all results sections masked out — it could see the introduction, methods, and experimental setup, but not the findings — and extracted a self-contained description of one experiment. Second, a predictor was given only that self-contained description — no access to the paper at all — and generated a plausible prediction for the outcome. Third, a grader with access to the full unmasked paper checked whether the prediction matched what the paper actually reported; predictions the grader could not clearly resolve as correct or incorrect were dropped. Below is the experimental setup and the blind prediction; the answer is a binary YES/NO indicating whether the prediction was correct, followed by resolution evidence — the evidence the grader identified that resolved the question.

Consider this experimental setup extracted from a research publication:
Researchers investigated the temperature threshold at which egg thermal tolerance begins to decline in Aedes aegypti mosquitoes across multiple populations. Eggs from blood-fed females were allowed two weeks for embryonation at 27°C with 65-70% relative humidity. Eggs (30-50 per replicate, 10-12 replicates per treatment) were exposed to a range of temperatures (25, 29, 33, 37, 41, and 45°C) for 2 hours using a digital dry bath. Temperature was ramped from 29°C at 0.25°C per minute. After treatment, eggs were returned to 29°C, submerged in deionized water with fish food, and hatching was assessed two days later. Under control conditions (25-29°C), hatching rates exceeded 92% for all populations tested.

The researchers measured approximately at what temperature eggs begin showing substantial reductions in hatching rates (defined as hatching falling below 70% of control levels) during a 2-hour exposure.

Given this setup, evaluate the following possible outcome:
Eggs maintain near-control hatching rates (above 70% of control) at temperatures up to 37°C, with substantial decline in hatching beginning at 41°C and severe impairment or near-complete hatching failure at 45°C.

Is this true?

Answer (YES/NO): YES